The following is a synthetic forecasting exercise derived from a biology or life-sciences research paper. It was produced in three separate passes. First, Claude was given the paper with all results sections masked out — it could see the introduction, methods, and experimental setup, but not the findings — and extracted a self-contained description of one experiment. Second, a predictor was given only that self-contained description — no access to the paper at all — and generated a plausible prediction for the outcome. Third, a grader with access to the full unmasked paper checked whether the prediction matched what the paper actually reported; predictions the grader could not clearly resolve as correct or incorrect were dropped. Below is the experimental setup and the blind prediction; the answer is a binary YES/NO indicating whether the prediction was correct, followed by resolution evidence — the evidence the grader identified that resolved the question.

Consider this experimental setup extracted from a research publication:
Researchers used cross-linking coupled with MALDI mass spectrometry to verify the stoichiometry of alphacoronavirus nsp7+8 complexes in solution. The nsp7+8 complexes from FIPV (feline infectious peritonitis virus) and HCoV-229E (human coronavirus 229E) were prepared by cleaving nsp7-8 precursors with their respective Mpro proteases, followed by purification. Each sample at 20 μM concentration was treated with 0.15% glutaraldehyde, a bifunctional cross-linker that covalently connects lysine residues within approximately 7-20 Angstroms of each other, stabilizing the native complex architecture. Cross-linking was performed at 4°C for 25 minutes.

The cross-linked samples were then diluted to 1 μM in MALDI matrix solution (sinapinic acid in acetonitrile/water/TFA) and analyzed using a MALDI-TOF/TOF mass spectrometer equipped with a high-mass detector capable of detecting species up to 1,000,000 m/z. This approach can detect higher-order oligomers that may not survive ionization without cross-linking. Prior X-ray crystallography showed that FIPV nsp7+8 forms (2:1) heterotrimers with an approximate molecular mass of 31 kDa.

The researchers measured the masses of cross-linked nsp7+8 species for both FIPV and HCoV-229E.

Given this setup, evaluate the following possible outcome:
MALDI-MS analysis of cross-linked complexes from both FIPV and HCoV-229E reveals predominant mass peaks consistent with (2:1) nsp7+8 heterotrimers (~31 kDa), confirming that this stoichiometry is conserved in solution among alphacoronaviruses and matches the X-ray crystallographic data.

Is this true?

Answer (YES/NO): NO